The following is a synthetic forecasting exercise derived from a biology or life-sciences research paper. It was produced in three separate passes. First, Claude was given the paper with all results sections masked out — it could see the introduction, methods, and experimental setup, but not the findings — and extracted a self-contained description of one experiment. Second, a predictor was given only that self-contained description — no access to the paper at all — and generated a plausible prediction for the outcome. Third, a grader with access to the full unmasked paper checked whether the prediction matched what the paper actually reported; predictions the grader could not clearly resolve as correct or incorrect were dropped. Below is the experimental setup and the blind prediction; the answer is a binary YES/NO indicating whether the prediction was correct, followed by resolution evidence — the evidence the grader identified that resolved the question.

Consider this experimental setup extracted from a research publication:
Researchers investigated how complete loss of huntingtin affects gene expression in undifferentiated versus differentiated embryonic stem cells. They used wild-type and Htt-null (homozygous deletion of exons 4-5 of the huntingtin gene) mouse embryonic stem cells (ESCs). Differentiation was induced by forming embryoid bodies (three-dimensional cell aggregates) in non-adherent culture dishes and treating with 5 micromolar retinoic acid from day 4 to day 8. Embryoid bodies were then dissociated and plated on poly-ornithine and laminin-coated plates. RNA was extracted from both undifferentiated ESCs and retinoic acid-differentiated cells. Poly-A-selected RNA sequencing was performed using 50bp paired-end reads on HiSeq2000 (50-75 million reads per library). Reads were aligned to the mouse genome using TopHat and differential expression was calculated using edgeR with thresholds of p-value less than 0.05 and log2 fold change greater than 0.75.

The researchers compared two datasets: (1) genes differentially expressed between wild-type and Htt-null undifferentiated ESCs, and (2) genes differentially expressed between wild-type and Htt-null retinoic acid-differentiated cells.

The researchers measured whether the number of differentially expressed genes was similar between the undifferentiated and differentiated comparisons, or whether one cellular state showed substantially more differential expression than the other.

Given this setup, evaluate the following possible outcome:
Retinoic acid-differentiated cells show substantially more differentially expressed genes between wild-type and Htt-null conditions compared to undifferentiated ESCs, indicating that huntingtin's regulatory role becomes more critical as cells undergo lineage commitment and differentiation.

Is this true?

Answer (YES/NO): YES